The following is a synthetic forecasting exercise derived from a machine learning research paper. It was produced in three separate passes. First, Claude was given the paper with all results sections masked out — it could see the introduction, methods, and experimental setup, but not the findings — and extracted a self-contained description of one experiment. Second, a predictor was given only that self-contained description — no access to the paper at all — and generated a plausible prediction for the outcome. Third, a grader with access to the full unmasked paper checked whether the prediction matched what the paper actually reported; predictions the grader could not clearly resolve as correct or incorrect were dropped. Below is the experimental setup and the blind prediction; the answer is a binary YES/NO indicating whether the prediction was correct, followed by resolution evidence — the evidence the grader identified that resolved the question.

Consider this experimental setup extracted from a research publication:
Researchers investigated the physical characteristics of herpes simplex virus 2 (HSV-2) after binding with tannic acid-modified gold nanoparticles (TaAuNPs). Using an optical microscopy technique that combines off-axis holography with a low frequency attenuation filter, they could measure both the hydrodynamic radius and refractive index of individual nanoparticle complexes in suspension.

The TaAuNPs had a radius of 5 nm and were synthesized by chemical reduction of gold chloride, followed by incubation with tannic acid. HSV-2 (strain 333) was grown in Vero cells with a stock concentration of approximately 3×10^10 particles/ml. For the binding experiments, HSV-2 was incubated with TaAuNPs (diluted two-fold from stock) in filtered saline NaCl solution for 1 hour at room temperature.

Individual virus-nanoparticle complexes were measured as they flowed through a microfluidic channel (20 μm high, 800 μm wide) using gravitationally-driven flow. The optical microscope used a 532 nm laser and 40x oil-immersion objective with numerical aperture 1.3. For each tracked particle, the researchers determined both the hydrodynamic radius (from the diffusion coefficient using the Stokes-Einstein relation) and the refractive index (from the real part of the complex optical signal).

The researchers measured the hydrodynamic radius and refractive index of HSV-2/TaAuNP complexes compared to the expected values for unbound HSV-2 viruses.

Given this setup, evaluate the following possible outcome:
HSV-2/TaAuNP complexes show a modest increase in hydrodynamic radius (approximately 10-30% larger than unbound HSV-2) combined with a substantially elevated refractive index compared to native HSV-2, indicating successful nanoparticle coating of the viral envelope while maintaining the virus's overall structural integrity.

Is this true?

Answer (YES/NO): NO